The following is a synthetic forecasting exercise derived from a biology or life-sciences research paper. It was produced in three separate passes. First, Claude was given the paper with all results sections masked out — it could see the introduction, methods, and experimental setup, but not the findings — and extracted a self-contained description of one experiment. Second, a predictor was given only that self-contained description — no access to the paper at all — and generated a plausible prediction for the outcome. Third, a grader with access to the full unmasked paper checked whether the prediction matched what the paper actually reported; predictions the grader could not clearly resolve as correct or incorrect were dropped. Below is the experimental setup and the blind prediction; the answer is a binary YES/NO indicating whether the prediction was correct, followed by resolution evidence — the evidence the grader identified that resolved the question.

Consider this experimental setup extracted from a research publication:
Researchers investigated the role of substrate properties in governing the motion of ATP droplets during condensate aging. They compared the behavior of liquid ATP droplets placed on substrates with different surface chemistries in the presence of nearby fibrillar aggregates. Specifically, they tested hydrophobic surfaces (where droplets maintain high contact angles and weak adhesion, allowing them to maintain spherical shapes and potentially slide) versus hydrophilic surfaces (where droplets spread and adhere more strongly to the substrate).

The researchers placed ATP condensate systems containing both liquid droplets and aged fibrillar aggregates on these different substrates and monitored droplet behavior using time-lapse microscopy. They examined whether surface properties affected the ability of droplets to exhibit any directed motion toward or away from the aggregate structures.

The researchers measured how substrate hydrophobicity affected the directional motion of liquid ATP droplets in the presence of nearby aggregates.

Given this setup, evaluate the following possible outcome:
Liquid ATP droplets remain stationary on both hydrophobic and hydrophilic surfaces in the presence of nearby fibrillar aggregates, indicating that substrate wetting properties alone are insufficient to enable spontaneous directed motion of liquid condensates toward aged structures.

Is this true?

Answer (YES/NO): NO